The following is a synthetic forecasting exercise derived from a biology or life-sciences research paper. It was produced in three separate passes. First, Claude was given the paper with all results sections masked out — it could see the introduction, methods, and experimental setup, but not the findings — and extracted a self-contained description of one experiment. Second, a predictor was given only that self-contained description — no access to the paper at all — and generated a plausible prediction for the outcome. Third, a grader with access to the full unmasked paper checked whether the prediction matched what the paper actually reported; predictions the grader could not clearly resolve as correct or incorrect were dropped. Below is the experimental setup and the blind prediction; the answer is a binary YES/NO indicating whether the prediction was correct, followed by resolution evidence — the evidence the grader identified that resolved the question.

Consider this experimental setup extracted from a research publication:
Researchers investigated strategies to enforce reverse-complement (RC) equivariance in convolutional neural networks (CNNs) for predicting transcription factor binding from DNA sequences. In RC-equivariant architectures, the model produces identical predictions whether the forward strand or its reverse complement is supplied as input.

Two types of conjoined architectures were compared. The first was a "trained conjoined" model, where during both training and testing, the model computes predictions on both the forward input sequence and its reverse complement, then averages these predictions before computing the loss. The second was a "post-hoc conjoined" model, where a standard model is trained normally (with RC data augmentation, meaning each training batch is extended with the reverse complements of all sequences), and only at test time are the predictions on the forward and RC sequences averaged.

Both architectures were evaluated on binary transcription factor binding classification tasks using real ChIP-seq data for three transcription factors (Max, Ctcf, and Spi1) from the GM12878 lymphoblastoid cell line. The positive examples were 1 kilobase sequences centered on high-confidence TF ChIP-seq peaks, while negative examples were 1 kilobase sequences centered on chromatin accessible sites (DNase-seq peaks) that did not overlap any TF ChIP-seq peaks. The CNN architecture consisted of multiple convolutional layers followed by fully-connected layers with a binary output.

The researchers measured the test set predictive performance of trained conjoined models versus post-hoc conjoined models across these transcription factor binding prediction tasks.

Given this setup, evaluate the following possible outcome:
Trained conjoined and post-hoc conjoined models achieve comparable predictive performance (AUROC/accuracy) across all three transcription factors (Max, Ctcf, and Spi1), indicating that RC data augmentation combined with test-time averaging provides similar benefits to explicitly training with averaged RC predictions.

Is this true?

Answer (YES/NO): NO